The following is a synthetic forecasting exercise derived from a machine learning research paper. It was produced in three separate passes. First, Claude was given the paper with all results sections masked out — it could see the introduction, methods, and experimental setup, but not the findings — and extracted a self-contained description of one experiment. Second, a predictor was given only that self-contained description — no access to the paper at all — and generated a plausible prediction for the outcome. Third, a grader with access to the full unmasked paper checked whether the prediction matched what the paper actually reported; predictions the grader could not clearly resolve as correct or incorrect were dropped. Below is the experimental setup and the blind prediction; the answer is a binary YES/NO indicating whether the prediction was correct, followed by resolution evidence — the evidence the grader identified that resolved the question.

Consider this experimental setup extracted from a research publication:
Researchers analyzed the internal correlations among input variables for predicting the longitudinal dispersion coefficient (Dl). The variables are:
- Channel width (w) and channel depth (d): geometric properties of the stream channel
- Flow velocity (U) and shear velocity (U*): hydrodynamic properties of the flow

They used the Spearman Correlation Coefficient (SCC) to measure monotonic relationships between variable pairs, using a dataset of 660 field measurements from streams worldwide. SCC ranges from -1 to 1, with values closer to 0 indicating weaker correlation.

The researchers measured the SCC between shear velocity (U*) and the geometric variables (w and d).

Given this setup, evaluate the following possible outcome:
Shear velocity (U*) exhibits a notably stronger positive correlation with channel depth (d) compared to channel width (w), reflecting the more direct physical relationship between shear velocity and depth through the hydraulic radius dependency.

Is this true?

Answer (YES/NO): NO